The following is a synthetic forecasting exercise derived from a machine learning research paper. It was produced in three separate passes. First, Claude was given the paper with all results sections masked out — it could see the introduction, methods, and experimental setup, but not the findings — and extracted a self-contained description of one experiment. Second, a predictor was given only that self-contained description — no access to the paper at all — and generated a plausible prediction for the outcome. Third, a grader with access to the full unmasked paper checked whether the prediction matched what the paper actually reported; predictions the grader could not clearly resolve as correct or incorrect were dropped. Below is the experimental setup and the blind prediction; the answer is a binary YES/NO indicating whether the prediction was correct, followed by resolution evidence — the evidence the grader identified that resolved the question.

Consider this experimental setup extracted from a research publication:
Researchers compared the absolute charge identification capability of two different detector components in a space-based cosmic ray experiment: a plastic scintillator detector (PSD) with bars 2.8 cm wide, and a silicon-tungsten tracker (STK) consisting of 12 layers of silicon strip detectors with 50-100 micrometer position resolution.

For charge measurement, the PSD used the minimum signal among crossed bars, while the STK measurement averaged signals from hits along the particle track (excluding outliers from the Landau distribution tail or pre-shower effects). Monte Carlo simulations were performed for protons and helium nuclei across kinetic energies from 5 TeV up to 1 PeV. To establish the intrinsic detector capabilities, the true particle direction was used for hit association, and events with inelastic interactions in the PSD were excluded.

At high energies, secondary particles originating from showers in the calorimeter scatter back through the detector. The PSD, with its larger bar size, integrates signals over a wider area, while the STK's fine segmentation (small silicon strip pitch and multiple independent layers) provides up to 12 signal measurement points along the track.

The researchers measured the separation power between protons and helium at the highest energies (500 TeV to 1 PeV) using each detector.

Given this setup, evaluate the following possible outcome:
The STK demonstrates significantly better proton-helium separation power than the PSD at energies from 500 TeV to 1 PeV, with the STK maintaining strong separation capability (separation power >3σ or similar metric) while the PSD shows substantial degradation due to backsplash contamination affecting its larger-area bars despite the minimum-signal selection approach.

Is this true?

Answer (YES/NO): YES